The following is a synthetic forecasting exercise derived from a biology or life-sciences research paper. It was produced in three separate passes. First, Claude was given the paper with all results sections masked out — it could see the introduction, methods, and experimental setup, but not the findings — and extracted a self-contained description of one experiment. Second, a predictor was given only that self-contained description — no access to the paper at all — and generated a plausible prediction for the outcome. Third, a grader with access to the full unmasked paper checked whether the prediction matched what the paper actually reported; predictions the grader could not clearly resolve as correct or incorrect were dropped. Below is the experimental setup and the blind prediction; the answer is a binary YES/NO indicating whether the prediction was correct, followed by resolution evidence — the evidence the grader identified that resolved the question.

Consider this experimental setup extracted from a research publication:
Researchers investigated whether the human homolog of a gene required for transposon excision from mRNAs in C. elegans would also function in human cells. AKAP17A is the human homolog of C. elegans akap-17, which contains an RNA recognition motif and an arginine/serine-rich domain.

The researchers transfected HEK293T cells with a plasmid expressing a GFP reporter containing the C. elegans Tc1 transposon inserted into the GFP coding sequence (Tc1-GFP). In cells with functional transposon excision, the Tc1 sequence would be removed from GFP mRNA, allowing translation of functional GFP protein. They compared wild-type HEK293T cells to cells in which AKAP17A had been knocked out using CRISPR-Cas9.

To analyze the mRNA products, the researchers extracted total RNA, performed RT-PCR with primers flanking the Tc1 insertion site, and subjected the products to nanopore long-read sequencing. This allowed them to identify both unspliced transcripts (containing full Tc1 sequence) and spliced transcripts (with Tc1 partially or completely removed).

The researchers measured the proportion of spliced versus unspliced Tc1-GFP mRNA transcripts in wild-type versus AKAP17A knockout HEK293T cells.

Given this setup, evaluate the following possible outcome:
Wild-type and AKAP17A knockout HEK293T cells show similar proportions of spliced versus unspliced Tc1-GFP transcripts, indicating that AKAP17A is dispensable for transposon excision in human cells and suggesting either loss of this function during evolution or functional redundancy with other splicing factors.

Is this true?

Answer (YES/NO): NO